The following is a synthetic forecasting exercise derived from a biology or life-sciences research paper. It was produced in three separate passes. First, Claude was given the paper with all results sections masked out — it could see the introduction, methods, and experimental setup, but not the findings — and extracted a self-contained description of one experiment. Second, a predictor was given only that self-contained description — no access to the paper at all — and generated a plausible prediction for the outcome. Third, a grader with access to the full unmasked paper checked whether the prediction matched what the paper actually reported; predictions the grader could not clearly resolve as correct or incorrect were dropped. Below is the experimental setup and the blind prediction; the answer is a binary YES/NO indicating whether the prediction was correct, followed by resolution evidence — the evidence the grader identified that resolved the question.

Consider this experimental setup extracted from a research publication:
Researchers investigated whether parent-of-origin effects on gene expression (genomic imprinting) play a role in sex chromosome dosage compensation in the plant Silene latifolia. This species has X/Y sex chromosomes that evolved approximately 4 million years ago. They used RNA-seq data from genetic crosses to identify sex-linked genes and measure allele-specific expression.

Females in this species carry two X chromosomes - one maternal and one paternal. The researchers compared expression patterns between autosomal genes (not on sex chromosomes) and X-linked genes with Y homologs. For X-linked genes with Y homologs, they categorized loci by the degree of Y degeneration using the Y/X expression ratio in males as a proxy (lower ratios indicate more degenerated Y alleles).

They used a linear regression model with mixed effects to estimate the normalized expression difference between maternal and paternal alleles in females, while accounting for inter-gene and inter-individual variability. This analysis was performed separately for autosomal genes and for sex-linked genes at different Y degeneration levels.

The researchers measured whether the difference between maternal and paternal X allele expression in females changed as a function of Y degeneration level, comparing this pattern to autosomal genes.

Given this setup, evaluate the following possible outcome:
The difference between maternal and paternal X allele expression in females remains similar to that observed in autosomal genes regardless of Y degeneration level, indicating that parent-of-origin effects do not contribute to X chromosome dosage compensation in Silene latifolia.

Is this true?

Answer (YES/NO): NO